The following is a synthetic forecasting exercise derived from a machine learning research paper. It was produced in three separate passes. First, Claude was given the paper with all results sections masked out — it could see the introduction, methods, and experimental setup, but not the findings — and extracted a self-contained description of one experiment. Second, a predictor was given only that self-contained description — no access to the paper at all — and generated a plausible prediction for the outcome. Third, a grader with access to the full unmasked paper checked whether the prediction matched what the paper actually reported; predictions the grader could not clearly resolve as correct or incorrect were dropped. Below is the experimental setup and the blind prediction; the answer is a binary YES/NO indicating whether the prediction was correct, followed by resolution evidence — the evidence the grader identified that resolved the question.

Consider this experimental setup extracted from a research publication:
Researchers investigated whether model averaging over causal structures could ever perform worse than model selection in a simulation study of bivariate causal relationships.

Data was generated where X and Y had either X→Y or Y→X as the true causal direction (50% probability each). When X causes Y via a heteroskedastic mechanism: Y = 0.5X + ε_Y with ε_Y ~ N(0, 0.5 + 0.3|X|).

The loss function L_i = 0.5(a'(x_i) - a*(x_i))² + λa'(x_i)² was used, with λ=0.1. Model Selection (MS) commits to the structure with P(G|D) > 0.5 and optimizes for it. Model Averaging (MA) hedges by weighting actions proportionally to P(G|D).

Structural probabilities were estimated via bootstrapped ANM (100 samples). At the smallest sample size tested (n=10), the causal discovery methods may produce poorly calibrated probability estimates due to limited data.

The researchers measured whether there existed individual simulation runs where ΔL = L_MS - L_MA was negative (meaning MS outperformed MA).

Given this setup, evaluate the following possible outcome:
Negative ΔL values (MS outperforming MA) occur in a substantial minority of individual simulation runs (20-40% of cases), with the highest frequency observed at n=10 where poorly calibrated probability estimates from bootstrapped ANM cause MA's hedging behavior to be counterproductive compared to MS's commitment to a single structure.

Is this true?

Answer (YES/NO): NO